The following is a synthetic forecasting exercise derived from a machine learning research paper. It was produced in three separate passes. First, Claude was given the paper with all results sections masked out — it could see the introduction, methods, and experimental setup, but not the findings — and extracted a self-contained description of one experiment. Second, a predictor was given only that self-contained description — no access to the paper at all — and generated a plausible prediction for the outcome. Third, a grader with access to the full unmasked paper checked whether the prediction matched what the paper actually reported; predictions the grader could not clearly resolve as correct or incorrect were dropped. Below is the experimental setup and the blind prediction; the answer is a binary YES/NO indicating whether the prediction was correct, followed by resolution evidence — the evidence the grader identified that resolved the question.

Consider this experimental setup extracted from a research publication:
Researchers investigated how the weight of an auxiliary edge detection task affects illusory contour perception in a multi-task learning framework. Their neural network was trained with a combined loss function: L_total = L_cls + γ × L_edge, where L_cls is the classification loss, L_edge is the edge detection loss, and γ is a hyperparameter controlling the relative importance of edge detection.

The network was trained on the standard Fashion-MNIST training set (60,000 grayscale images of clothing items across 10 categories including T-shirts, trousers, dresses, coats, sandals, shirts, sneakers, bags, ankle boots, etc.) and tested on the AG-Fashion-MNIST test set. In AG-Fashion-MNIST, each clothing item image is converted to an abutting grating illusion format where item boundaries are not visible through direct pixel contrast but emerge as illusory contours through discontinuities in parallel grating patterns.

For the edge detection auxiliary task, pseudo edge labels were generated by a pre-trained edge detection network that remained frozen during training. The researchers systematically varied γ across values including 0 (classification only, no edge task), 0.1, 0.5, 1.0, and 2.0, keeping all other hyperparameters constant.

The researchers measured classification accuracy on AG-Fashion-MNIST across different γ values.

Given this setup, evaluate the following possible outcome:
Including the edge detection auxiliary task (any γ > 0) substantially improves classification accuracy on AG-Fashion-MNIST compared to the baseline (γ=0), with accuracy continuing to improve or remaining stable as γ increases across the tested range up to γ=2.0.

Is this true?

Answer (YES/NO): NO